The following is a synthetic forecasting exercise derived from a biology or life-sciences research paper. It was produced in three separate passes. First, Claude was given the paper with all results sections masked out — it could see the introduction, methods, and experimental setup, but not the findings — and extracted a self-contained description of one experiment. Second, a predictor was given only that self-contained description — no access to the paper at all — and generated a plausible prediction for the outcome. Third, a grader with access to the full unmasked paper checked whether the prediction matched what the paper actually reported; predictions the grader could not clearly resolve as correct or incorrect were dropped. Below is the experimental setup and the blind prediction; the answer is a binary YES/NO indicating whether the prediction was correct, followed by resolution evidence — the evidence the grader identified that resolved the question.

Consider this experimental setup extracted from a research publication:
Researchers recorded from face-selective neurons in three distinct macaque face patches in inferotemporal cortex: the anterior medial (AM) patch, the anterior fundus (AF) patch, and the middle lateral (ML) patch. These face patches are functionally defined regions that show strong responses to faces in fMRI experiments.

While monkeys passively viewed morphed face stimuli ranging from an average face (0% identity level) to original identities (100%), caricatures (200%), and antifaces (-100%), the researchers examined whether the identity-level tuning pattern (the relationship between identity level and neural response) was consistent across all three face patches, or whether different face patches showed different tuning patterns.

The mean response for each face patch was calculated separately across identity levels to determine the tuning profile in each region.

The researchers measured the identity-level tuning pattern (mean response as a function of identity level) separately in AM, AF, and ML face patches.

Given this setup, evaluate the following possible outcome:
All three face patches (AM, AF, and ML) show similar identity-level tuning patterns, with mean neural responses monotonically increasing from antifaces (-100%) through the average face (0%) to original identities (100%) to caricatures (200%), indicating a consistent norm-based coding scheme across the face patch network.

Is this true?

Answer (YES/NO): NO